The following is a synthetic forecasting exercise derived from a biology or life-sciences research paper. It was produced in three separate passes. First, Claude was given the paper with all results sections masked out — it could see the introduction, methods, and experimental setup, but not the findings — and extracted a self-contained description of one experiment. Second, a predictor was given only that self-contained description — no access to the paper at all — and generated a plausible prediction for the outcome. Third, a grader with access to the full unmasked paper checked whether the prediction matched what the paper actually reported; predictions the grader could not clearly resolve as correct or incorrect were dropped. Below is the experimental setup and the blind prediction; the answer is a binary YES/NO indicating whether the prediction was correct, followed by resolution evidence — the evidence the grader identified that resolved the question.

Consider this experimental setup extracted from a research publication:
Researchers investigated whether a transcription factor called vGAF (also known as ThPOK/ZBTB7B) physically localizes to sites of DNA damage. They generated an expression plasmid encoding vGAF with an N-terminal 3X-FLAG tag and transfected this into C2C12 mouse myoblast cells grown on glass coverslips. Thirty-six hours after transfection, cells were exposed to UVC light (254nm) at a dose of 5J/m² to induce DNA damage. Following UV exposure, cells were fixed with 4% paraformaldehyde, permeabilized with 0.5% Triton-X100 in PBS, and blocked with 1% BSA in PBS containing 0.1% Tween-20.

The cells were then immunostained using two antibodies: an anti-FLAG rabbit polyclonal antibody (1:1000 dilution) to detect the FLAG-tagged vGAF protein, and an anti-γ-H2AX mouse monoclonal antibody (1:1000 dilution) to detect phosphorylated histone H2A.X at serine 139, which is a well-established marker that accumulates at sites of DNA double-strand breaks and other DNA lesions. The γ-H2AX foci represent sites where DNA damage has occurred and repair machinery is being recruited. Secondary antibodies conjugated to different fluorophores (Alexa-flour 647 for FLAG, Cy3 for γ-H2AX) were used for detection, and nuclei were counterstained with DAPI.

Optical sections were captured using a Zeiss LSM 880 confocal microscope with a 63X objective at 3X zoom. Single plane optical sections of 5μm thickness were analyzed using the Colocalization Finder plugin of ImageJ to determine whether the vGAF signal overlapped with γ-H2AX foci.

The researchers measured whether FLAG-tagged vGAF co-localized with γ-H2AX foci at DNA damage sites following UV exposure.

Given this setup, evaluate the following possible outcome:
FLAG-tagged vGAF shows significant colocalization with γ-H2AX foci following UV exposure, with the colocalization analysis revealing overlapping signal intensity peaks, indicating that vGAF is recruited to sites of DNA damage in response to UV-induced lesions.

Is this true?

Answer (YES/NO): YES